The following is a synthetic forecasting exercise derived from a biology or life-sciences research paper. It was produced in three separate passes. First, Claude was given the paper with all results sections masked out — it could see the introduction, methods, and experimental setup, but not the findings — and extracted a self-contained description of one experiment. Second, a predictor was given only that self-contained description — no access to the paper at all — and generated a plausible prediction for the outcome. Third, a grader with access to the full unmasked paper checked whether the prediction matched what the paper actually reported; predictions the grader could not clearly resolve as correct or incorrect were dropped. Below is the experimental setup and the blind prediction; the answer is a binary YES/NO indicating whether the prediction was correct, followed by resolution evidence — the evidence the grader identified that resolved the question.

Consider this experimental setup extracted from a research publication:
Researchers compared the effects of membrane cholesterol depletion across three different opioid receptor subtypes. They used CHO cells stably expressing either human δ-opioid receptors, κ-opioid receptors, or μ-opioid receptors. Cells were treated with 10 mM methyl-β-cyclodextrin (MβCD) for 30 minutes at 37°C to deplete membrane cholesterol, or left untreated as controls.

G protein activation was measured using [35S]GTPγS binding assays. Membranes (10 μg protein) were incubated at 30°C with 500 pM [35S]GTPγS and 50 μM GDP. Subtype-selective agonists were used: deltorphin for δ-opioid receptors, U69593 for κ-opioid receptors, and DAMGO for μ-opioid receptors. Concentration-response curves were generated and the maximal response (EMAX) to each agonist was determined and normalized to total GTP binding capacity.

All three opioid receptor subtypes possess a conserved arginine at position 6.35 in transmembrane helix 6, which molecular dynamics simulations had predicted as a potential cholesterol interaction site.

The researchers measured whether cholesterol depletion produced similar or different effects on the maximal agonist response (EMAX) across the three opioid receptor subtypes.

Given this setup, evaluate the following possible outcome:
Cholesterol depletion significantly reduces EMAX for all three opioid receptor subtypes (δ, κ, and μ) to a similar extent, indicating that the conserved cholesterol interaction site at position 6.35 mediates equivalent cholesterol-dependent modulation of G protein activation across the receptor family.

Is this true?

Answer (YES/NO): NO